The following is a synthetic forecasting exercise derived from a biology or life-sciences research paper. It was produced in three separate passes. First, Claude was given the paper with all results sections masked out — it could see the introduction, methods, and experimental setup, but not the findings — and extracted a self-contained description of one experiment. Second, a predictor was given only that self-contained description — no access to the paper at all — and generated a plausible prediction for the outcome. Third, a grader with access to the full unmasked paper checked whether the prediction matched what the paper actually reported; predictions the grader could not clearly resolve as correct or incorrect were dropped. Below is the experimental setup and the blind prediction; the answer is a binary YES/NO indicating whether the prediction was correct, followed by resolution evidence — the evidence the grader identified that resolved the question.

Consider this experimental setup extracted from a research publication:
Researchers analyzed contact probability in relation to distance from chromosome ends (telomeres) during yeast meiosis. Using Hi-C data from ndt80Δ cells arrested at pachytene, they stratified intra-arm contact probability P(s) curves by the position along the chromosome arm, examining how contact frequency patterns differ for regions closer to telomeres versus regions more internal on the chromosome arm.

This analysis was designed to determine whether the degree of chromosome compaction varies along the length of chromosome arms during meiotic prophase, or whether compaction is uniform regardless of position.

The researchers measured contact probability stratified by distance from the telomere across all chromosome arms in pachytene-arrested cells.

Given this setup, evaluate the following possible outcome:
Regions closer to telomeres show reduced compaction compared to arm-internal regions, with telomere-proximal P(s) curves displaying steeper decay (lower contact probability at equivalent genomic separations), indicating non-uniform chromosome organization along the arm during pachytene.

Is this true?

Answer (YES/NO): NO